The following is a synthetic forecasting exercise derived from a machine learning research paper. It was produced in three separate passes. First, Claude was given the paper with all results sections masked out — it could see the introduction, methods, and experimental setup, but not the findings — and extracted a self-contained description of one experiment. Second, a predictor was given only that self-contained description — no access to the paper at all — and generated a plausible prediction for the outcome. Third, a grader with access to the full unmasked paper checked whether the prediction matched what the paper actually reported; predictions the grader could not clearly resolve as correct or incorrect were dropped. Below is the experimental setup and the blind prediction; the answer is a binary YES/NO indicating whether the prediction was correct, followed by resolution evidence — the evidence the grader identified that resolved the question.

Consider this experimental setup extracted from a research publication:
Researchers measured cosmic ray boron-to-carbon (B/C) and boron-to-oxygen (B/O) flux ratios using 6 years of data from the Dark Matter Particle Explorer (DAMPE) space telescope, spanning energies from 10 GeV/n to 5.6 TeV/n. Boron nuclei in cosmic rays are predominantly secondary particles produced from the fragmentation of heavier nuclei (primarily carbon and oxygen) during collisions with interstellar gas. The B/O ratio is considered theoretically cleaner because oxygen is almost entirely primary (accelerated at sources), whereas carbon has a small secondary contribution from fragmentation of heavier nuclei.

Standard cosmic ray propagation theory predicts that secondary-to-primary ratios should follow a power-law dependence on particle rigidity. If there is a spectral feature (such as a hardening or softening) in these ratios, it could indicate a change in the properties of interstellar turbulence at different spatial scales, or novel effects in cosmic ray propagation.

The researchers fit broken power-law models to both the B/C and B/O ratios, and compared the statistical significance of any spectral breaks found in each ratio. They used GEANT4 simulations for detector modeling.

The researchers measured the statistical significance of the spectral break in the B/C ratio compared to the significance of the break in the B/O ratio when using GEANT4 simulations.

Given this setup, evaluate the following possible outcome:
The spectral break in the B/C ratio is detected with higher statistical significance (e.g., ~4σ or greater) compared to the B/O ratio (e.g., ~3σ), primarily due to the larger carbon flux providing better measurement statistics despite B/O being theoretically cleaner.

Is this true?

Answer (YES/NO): NO